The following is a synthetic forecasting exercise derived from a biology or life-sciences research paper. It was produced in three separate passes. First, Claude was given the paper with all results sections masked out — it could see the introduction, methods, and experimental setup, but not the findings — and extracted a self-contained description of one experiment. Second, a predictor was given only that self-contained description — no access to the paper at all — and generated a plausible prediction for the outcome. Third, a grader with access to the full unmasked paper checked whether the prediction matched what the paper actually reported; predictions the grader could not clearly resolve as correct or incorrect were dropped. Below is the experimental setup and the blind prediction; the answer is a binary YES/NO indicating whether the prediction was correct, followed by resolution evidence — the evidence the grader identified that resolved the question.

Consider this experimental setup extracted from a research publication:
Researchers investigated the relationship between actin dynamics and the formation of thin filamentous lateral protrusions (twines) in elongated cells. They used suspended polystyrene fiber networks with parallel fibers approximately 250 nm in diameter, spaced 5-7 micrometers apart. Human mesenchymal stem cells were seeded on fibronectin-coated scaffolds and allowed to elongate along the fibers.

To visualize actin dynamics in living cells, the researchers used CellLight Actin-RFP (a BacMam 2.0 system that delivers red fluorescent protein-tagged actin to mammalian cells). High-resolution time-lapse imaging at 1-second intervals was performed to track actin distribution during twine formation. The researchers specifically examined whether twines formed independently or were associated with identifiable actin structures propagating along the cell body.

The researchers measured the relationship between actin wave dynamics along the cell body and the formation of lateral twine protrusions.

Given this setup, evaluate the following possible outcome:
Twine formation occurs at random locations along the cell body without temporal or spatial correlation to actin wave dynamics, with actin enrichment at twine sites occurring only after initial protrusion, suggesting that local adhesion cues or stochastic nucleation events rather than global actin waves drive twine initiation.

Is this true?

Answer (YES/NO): NO